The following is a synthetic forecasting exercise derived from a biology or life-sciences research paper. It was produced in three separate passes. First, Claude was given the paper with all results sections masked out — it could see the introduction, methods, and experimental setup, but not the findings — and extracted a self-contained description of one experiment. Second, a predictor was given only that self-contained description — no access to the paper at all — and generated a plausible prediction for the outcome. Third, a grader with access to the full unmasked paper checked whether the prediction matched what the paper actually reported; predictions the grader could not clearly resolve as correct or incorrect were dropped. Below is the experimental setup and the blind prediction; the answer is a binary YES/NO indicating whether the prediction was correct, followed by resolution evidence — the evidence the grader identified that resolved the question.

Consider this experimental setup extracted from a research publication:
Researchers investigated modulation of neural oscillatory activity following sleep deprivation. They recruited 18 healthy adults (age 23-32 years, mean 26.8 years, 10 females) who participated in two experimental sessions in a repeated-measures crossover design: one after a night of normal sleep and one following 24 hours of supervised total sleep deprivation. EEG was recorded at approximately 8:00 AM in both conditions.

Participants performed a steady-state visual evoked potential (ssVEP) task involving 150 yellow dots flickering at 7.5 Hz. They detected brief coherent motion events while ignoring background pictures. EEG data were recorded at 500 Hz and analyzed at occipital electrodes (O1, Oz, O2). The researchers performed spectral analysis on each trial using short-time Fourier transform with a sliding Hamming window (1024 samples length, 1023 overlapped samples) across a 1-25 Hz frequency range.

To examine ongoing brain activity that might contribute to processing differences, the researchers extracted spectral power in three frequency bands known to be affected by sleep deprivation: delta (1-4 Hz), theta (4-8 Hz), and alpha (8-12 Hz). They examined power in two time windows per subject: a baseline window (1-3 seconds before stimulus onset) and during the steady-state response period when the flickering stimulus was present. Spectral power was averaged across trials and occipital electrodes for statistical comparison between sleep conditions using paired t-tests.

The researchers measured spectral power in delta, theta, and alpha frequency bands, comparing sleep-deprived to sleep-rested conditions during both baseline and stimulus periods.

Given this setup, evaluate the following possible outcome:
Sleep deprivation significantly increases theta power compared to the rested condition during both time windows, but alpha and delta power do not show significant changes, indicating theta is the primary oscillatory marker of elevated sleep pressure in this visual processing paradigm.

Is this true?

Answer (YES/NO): NO